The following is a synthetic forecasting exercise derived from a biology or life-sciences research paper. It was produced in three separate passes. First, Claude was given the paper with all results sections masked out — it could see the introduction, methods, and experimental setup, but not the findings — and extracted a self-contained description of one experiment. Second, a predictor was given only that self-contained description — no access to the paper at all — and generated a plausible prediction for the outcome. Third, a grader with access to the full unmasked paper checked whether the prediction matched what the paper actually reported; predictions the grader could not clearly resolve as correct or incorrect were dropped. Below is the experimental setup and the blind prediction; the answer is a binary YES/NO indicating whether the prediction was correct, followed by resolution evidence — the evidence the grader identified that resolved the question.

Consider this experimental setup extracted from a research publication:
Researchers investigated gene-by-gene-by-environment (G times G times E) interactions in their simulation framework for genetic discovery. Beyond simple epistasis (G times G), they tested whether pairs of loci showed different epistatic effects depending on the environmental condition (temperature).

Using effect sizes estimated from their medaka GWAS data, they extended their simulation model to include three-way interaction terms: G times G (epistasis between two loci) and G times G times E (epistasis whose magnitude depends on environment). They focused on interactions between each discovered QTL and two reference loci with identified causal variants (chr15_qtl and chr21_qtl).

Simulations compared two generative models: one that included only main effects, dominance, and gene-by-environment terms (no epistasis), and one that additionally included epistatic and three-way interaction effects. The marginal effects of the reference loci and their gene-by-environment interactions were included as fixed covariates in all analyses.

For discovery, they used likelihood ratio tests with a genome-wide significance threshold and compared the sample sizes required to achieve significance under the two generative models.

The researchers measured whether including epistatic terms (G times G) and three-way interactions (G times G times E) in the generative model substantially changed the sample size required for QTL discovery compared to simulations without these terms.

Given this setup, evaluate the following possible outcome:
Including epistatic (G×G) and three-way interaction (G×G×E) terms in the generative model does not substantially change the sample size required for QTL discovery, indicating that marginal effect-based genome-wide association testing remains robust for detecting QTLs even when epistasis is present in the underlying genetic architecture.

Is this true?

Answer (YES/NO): YES